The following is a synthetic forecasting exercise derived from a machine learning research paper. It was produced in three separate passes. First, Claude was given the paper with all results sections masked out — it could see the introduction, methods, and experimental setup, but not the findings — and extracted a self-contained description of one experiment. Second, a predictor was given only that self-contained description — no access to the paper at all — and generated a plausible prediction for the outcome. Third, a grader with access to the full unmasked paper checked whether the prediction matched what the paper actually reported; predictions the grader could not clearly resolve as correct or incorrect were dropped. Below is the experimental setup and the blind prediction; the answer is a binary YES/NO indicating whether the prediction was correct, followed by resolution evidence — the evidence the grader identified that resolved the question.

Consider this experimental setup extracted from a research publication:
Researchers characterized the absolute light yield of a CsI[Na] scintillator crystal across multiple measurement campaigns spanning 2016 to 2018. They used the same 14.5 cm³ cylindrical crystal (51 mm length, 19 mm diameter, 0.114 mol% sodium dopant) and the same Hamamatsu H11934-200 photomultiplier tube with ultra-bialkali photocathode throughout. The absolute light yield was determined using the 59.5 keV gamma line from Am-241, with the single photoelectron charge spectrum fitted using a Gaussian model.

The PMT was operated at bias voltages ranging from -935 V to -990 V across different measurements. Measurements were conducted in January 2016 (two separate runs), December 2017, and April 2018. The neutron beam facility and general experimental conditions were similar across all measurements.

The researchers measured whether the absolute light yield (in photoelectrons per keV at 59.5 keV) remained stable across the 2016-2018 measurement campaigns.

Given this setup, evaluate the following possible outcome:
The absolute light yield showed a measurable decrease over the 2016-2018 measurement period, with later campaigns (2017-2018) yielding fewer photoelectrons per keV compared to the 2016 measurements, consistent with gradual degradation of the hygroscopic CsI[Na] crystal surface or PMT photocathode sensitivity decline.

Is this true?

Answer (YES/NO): YES